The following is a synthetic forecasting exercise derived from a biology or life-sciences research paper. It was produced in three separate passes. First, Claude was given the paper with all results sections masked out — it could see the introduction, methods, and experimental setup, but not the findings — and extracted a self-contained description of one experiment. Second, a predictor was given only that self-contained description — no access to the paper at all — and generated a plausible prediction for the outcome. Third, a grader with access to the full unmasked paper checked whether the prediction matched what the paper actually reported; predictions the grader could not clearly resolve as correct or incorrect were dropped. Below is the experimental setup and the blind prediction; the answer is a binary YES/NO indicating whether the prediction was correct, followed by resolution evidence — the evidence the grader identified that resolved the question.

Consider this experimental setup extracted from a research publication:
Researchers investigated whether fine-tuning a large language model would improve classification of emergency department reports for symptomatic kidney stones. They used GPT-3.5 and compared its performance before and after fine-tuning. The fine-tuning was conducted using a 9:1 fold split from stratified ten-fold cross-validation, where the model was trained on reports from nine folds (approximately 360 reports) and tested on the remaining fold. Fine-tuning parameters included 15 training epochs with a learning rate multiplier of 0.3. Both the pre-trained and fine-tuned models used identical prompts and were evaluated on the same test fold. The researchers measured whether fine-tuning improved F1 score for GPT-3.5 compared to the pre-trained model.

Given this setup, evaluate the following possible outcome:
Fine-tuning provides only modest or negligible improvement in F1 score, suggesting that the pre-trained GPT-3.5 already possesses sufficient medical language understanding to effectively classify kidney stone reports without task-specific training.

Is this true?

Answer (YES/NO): NO